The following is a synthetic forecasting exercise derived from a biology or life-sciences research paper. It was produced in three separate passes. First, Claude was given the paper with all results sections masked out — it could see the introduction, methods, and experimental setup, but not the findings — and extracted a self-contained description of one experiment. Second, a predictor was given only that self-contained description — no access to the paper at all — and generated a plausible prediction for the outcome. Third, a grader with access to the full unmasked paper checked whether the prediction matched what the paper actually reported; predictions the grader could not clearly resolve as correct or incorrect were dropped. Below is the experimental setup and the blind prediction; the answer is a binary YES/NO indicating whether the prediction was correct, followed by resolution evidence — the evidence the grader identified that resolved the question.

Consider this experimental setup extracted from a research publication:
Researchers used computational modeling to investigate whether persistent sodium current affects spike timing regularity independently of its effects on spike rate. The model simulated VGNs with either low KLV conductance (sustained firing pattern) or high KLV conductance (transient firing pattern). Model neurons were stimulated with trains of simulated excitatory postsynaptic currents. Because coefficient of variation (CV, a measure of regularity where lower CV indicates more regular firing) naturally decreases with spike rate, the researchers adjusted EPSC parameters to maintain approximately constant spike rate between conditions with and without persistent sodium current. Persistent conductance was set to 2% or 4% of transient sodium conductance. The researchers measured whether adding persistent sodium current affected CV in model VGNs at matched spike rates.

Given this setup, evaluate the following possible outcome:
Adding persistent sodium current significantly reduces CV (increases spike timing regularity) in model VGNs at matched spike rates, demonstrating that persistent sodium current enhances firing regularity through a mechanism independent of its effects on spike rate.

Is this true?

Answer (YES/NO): NO